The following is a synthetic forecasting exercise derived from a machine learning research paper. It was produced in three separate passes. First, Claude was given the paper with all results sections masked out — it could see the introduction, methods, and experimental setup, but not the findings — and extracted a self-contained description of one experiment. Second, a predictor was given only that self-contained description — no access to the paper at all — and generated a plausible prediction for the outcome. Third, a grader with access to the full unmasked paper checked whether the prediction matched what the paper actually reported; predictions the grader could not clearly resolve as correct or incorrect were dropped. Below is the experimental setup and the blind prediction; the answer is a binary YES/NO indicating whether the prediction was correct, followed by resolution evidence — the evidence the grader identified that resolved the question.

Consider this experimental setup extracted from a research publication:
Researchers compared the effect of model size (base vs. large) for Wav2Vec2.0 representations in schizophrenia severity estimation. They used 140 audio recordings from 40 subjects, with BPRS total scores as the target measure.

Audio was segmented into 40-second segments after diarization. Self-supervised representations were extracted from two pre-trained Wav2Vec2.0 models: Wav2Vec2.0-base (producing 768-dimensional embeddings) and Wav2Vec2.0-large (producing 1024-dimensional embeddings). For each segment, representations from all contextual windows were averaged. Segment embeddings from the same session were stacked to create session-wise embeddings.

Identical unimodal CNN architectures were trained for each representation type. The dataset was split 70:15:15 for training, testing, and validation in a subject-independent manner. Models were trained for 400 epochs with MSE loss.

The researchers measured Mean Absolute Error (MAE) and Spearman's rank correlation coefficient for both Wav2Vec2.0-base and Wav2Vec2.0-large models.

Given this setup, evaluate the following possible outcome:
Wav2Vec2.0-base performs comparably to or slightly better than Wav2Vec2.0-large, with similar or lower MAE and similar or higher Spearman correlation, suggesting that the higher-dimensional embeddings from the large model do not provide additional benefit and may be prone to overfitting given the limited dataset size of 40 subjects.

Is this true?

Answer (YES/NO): NO